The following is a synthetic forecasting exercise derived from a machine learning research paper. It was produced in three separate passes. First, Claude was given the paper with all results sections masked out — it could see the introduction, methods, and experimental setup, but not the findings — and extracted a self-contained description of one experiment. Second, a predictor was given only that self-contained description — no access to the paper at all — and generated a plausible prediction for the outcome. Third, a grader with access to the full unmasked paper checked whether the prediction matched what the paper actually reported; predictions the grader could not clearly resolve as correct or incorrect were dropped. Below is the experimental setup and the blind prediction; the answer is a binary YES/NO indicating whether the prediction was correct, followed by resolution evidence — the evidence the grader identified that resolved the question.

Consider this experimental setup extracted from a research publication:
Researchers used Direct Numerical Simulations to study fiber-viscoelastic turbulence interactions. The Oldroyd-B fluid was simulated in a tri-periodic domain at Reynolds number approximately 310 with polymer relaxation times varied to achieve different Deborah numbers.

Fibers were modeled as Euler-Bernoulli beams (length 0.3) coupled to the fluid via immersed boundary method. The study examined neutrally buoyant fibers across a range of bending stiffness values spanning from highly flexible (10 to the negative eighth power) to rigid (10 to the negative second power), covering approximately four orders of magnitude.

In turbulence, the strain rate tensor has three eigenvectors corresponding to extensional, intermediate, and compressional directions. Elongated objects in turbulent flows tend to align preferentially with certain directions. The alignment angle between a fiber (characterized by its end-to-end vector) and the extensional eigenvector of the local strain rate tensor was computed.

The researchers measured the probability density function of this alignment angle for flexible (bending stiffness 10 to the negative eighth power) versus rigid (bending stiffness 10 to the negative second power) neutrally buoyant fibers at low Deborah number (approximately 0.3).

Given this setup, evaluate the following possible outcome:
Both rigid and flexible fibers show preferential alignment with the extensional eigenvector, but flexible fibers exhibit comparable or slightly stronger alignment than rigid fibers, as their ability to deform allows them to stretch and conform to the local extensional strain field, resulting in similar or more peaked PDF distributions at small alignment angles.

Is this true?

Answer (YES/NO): NO